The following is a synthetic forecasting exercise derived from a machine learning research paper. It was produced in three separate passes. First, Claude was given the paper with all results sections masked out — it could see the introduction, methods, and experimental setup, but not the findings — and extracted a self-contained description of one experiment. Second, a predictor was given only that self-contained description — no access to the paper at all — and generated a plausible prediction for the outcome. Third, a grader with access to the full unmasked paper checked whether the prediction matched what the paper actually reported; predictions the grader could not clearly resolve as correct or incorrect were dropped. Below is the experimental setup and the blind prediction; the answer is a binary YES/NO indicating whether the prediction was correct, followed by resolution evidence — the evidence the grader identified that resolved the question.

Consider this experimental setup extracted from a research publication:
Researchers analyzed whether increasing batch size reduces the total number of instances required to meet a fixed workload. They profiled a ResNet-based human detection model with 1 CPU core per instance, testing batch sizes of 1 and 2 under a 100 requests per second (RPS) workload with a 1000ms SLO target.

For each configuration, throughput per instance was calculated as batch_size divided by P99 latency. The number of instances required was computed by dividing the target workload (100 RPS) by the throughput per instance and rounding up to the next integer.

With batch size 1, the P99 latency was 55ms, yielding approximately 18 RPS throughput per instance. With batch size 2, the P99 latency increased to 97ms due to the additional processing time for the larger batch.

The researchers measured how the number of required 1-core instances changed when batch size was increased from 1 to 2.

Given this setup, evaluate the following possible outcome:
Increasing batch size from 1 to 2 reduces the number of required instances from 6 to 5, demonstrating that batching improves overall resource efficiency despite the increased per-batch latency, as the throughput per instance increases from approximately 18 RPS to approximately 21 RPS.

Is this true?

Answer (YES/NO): NO